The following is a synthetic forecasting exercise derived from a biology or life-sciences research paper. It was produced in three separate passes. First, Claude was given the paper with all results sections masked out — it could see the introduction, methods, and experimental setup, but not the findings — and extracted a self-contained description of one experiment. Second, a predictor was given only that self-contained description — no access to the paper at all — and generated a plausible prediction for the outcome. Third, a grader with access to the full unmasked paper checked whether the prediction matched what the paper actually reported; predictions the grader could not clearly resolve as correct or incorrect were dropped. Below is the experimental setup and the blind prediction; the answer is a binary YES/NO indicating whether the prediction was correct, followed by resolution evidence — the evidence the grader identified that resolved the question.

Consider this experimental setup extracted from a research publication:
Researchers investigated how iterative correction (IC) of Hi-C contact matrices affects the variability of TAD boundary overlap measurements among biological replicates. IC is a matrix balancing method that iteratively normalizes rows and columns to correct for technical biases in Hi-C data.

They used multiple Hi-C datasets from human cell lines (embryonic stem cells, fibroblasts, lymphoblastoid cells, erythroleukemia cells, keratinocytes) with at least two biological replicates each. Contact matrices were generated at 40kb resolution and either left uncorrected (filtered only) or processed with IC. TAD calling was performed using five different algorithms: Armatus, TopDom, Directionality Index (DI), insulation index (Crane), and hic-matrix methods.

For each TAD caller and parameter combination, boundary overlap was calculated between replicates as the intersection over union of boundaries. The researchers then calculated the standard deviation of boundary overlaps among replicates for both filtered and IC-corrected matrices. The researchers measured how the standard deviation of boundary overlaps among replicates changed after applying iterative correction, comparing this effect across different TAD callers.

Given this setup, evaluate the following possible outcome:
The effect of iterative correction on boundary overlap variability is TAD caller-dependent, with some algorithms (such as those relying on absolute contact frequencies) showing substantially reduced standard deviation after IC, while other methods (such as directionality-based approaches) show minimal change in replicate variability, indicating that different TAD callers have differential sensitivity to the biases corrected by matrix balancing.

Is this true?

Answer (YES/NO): NO